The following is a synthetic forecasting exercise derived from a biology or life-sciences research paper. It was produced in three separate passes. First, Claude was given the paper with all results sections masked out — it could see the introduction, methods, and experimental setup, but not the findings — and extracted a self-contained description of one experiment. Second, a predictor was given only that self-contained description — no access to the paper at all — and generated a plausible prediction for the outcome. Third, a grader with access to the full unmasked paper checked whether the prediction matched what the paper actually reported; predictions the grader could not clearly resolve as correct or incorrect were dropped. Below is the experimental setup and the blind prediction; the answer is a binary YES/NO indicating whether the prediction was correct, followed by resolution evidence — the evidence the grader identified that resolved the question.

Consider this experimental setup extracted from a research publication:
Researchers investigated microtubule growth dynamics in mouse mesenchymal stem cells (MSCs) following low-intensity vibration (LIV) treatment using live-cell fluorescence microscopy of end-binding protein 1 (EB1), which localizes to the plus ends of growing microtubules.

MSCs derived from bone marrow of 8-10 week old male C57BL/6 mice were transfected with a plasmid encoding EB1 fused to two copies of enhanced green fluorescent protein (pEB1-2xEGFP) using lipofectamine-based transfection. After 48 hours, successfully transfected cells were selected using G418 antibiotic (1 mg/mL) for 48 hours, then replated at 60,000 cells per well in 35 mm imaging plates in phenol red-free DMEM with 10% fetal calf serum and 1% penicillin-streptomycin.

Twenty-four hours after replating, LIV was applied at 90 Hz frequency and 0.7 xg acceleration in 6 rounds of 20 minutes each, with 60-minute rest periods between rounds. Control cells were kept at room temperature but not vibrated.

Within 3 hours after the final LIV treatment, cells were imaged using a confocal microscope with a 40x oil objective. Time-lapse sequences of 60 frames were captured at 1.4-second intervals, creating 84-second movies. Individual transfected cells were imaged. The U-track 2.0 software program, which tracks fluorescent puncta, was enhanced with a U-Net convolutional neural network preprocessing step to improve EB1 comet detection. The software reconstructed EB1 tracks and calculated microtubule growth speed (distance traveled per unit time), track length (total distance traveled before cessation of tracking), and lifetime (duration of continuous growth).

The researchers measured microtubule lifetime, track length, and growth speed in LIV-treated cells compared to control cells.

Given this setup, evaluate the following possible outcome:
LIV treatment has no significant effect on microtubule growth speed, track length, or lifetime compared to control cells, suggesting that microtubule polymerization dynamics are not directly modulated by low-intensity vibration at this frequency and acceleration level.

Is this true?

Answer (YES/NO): YES